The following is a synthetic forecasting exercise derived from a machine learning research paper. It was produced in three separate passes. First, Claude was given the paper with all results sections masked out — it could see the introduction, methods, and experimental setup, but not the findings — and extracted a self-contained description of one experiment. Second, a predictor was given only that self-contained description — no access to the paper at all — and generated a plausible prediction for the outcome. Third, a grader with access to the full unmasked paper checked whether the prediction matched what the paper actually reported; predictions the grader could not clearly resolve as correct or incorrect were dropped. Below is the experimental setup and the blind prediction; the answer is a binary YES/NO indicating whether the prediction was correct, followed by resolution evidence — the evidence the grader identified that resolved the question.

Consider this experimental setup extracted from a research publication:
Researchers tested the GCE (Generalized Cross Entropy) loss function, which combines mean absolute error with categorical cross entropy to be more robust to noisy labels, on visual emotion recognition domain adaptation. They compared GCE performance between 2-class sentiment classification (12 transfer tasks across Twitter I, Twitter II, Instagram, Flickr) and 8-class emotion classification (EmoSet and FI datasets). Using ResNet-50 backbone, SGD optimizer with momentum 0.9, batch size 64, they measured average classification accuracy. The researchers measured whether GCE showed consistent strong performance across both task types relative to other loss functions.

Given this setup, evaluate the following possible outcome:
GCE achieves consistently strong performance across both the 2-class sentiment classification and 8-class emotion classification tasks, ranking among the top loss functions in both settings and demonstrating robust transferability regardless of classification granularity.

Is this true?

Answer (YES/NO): NO